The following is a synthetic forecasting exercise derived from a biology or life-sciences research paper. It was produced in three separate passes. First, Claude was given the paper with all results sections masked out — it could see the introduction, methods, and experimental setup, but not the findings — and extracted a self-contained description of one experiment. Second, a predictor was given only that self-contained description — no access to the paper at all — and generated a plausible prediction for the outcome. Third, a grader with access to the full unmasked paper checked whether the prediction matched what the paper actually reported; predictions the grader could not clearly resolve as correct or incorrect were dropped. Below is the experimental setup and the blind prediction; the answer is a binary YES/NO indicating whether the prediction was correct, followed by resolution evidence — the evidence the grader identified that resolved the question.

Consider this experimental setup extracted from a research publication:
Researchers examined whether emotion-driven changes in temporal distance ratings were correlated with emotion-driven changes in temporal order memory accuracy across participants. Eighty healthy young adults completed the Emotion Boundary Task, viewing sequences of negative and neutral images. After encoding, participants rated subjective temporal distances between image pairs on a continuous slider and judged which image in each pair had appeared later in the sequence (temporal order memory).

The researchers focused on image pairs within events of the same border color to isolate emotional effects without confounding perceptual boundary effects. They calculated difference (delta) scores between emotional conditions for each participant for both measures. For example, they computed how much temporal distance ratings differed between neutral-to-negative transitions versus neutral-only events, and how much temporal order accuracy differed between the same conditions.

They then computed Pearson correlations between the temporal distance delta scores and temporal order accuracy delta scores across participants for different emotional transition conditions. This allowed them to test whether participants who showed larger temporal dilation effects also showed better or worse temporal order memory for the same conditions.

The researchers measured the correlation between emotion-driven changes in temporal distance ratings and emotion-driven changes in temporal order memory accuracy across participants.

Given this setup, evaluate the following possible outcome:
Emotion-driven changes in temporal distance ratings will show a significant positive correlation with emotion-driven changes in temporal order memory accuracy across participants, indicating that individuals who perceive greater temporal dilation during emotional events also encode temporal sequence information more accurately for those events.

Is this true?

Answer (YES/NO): NO